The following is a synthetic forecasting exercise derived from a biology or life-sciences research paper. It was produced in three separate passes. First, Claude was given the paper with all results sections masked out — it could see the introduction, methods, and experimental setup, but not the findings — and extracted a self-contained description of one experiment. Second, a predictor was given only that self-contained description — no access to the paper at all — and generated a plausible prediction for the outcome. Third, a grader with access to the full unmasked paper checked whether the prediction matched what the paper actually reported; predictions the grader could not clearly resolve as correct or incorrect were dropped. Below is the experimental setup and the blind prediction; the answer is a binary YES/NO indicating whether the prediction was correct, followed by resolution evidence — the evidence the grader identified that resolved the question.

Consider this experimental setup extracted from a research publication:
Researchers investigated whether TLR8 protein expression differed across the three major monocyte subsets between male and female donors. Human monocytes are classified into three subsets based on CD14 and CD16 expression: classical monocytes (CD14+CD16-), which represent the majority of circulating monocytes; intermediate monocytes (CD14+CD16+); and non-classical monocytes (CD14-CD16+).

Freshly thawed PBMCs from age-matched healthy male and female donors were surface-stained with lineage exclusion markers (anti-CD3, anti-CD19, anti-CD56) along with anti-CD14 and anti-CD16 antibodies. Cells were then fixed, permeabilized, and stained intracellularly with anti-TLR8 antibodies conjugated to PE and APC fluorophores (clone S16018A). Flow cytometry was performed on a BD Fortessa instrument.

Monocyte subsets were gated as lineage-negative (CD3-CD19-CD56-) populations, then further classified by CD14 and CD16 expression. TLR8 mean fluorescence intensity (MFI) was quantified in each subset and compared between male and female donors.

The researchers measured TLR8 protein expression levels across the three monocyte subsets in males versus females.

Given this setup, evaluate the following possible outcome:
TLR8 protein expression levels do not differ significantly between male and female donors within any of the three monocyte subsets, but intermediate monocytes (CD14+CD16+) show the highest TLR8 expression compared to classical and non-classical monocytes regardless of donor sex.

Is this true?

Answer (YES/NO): NO